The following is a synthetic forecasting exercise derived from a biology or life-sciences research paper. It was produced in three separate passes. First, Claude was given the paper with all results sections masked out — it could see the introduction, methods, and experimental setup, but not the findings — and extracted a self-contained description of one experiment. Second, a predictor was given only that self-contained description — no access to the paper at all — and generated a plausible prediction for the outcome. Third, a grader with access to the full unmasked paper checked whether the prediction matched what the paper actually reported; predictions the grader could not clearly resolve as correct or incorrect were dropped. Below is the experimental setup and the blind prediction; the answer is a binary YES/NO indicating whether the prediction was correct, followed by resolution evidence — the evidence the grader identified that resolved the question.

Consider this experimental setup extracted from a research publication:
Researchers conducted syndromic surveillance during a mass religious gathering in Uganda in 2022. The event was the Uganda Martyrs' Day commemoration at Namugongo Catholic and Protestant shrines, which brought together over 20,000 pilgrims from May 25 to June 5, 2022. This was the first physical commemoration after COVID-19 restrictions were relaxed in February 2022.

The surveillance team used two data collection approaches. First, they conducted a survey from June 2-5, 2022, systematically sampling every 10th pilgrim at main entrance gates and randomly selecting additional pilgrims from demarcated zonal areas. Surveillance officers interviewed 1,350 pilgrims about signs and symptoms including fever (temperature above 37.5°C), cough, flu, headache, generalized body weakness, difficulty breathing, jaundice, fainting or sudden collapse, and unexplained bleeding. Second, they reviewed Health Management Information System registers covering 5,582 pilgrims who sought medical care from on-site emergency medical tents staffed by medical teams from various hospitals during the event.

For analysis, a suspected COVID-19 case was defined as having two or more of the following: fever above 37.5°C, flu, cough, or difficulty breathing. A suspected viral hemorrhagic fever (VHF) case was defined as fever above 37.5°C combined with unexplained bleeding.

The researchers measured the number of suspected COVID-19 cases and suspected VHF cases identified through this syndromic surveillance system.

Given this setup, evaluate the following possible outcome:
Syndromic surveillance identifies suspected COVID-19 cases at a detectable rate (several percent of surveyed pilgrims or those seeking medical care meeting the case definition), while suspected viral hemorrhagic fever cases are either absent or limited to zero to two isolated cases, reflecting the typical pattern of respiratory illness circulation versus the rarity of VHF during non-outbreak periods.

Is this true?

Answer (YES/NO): NO